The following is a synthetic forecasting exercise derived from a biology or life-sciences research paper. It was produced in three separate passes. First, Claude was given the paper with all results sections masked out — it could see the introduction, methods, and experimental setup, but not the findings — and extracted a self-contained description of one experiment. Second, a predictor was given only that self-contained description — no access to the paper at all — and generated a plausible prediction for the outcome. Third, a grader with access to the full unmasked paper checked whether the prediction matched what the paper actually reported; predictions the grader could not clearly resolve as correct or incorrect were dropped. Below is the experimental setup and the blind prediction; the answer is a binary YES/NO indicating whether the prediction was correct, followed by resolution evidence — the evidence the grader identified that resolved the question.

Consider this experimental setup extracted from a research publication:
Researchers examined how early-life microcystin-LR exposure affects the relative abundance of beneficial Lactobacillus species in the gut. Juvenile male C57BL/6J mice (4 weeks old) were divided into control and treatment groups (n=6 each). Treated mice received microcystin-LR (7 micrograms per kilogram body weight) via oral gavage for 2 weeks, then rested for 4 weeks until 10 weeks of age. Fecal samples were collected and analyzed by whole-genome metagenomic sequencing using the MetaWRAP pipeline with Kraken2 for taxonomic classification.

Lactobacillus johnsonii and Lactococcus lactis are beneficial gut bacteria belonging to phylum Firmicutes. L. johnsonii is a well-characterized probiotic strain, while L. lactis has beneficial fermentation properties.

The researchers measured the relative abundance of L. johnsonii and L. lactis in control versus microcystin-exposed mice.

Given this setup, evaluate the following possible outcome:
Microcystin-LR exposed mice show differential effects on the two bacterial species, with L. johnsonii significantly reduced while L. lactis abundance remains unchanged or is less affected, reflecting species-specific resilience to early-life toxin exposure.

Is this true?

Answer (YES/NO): NO